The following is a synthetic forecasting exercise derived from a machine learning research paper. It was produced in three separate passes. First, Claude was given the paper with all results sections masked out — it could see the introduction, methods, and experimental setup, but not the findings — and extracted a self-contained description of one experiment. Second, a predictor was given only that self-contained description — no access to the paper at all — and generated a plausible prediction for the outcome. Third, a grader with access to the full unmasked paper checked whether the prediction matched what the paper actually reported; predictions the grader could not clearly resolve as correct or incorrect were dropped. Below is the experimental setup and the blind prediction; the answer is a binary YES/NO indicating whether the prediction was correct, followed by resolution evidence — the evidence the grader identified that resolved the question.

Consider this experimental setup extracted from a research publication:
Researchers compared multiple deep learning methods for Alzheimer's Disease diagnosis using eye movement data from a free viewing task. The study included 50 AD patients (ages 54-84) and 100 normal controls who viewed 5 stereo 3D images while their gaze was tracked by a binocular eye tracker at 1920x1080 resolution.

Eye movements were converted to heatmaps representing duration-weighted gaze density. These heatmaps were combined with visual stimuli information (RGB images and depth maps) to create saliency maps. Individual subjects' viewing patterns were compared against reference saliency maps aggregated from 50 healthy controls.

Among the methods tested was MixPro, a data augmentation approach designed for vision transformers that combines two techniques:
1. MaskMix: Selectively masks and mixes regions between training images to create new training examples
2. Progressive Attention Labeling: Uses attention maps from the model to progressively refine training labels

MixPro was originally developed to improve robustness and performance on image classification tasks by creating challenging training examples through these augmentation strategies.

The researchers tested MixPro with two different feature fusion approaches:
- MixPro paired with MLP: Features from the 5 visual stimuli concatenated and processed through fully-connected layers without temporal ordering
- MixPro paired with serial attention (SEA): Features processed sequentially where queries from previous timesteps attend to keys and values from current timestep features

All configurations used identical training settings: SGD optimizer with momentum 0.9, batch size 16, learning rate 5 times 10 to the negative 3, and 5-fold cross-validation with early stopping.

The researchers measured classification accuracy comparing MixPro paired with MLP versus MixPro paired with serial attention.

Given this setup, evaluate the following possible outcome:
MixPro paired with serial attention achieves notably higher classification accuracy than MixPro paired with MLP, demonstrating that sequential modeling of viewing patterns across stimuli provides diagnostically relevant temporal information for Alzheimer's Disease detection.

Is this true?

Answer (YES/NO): YES